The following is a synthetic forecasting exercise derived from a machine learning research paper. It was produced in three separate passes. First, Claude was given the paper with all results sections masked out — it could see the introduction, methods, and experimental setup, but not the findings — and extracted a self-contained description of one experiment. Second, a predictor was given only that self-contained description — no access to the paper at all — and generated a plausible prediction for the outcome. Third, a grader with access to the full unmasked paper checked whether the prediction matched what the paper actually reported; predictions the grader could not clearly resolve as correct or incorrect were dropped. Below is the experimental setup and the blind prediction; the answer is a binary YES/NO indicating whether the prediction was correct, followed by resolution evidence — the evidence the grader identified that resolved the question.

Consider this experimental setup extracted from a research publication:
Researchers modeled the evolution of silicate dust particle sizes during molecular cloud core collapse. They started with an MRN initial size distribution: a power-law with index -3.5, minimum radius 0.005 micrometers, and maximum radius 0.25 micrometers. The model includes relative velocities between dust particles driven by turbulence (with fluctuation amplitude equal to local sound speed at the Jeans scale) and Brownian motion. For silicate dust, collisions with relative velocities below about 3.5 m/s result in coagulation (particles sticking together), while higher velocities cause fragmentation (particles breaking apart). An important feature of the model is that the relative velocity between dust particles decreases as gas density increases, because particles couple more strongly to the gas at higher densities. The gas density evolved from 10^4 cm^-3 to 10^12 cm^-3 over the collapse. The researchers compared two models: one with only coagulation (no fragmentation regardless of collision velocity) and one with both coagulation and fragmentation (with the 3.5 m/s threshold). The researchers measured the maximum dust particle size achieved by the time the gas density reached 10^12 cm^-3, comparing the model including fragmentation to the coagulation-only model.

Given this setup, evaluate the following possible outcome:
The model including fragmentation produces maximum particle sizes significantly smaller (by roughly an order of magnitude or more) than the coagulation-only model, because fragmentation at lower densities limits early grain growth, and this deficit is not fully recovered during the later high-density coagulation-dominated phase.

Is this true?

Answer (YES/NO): NO